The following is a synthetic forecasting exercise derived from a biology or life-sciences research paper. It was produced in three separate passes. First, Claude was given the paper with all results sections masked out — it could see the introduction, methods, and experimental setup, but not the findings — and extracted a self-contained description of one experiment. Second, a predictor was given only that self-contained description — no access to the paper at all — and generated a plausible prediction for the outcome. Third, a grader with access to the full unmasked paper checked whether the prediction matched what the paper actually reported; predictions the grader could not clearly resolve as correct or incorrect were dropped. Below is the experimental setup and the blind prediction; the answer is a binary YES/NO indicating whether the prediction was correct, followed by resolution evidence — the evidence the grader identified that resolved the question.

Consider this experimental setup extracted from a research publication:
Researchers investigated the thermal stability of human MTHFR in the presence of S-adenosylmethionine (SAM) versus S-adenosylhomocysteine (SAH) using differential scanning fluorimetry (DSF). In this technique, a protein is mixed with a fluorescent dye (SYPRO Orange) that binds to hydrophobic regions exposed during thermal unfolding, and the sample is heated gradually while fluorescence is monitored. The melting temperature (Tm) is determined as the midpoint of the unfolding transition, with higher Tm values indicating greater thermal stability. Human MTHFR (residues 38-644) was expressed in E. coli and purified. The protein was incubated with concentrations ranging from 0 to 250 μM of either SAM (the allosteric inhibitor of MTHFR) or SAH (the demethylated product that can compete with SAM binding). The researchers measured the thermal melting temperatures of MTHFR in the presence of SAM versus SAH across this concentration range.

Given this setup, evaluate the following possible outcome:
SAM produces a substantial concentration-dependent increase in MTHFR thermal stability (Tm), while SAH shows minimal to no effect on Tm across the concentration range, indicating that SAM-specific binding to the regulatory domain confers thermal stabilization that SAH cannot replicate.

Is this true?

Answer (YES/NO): NO